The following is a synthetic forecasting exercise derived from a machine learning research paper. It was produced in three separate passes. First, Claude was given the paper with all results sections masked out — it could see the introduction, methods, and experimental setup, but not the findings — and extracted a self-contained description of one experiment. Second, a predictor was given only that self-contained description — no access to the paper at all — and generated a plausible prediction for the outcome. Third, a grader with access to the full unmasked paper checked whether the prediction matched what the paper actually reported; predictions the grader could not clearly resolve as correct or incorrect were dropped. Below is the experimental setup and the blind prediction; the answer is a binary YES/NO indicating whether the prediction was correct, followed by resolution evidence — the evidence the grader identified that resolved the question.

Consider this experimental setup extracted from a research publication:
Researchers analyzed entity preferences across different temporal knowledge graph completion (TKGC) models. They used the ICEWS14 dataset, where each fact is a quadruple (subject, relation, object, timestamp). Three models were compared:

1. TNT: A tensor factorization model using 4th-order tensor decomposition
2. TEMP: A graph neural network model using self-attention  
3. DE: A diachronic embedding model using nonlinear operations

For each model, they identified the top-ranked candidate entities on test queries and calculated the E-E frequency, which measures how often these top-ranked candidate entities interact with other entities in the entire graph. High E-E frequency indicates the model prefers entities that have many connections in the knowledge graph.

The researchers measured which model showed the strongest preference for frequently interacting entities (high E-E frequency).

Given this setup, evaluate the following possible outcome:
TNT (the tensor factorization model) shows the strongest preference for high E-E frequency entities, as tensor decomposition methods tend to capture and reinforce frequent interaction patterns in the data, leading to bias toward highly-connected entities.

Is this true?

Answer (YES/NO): YES